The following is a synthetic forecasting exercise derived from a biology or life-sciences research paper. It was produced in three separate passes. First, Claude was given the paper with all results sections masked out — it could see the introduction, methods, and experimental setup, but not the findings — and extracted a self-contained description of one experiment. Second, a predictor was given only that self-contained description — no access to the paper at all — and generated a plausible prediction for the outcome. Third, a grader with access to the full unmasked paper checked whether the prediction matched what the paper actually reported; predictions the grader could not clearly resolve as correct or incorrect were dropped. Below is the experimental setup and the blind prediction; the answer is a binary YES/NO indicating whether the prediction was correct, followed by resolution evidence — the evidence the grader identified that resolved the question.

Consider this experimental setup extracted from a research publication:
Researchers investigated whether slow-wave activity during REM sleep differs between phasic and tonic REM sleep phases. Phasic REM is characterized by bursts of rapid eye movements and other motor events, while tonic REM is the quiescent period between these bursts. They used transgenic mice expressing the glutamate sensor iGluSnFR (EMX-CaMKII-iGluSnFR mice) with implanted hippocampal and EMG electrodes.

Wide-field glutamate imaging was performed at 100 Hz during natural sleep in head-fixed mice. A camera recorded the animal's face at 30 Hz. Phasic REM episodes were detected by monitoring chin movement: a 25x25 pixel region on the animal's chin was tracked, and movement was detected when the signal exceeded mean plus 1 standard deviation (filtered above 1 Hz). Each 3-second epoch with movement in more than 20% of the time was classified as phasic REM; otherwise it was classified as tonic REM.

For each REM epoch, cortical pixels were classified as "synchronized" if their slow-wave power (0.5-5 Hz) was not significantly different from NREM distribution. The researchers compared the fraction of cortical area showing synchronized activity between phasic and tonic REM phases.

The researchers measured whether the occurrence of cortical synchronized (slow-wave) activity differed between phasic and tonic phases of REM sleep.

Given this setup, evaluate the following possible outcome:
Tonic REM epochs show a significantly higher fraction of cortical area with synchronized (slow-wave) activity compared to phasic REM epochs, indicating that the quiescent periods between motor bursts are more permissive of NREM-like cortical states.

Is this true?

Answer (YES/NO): NO